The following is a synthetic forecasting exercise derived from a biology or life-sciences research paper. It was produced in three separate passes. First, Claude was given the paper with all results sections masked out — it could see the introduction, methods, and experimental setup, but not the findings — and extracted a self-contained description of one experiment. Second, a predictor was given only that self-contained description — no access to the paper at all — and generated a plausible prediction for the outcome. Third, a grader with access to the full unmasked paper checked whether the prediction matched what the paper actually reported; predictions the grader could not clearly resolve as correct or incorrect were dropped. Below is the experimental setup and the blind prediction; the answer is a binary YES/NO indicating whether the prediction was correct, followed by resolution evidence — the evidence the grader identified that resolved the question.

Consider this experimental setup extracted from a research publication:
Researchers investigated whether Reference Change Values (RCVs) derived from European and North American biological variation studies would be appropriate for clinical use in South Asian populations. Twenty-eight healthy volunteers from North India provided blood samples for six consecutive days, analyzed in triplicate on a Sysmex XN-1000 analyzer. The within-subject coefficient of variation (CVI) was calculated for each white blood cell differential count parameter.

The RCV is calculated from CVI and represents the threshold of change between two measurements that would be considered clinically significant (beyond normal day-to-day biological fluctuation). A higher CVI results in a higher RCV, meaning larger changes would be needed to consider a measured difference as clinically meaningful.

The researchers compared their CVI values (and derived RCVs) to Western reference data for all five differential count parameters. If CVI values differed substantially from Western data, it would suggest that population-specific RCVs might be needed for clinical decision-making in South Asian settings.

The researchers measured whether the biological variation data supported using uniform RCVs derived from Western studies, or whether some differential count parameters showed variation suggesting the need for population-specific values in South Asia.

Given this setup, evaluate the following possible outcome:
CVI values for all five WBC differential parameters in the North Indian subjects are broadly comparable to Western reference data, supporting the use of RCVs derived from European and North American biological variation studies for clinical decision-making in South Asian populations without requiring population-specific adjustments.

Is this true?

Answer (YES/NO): NO